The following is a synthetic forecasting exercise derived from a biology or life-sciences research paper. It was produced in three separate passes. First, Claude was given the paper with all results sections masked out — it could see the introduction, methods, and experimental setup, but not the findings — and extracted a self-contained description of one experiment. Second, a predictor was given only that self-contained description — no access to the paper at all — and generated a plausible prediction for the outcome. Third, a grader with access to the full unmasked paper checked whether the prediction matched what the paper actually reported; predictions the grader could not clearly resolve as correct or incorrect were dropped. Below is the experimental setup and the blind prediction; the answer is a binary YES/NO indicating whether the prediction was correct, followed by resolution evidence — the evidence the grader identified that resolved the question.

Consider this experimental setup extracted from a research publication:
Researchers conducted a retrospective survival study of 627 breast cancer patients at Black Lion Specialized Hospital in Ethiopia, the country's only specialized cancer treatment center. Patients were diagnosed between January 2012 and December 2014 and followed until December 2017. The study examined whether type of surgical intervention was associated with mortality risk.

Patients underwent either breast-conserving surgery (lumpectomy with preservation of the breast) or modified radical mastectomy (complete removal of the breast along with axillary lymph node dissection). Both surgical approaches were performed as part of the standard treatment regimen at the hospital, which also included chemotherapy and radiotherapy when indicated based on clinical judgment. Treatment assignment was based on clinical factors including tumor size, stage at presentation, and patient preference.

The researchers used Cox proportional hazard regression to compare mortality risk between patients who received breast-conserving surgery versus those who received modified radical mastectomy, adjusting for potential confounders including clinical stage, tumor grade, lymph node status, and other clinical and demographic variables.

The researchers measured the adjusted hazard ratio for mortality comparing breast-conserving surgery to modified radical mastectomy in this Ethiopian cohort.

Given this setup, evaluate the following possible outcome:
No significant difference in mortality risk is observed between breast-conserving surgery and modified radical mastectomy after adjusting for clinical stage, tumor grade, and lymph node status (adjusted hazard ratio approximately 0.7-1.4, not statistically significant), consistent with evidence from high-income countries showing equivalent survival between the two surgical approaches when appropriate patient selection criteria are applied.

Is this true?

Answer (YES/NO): NO